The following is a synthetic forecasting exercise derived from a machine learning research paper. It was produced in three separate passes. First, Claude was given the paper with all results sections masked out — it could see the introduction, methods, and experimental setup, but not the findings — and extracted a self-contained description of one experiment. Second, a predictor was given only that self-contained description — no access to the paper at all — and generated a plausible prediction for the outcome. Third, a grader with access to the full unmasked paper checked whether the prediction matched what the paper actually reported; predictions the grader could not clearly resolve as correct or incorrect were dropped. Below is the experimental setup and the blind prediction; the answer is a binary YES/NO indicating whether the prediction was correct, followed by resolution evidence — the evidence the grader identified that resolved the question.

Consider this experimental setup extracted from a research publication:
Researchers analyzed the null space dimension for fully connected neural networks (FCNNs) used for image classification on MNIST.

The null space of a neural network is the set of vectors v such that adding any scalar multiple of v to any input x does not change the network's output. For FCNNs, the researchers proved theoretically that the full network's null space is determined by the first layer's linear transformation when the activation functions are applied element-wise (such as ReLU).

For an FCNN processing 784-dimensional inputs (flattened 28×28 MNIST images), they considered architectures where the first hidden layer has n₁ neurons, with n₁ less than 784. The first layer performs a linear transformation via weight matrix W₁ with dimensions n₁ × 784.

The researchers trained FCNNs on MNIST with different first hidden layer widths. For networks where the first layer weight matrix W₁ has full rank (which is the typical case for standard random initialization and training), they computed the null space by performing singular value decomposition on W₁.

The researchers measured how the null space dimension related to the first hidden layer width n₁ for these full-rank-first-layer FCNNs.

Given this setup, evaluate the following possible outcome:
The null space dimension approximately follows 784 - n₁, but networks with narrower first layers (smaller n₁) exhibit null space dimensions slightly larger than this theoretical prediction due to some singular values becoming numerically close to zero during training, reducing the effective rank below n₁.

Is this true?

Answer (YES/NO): NO